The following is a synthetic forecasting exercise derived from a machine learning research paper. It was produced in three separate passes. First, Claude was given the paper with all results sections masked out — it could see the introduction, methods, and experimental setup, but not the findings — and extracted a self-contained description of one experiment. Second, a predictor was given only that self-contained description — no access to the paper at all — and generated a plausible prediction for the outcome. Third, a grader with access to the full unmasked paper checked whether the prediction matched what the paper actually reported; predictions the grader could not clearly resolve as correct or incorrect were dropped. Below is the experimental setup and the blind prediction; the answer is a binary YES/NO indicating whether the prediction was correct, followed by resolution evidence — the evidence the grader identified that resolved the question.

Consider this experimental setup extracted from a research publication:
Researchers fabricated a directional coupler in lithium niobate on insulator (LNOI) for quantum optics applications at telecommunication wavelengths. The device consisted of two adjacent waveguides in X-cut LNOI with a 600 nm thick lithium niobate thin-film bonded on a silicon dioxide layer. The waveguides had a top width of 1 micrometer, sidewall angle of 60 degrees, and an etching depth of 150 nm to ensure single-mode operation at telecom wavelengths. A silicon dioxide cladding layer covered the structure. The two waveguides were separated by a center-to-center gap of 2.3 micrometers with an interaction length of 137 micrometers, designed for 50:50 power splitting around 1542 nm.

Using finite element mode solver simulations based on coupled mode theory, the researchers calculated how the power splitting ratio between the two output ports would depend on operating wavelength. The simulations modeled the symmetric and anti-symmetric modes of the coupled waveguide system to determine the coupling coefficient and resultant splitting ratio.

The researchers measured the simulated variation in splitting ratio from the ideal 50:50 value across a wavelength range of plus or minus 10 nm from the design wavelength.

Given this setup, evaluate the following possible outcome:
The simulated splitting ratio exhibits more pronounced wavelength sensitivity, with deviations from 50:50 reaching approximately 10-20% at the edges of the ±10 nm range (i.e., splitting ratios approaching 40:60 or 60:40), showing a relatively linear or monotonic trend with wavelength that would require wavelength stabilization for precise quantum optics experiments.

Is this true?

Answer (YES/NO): NO